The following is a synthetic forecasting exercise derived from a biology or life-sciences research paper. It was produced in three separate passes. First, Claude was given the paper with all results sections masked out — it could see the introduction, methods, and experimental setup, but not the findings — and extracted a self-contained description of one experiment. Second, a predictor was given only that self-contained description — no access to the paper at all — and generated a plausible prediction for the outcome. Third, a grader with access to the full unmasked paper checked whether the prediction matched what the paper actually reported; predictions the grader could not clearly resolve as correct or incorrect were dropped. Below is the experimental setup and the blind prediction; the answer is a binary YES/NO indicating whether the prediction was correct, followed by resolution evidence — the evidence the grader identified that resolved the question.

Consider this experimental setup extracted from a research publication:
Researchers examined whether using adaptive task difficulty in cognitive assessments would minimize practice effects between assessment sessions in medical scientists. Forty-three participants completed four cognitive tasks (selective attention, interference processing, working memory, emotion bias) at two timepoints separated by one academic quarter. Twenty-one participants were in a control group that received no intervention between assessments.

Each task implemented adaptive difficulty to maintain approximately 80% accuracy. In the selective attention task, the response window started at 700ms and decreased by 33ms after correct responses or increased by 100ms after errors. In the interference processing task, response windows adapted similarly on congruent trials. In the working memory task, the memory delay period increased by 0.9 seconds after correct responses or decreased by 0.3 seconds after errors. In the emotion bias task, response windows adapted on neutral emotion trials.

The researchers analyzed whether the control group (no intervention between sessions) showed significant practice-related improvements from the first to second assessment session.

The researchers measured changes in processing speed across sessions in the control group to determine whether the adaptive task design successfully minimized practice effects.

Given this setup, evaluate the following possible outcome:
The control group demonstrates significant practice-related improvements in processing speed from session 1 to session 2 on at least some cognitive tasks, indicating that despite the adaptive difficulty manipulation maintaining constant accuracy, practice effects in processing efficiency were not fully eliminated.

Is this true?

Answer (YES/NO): NO